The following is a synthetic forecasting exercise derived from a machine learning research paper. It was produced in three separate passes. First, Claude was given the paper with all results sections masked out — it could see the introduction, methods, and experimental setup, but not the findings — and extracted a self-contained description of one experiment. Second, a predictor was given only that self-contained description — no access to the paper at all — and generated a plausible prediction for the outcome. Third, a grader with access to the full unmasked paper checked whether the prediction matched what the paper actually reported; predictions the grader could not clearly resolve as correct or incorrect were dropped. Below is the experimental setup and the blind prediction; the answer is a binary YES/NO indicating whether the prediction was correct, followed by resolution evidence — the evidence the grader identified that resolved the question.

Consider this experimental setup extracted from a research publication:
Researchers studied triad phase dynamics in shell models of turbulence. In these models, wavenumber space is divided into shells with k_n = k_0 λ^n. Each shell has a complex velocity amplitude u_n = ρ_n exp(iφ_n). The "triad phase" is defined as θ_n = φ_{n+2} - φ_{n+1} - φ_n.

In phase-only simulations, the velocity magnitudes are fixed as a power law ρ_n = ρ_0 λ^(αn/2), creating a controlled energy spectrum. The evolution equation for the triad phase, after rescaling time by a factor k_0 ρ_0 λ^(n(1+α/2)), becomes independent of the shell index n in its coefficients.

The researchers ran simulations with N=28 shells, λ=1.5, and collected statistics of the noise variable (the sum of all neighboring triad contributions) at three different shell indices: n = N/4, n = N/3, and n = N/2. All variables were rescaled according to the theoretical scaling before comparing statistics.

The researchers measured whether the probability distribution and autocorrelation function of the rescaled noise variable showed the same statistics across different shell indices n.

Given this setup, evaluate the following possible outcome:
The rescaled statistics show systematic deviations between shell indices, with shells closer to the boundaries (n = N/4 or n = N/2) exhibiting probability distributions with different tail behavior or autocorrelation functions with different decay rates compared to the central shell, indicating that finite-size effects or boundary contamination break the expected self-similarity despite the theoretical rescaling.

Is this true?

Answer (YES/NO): NO